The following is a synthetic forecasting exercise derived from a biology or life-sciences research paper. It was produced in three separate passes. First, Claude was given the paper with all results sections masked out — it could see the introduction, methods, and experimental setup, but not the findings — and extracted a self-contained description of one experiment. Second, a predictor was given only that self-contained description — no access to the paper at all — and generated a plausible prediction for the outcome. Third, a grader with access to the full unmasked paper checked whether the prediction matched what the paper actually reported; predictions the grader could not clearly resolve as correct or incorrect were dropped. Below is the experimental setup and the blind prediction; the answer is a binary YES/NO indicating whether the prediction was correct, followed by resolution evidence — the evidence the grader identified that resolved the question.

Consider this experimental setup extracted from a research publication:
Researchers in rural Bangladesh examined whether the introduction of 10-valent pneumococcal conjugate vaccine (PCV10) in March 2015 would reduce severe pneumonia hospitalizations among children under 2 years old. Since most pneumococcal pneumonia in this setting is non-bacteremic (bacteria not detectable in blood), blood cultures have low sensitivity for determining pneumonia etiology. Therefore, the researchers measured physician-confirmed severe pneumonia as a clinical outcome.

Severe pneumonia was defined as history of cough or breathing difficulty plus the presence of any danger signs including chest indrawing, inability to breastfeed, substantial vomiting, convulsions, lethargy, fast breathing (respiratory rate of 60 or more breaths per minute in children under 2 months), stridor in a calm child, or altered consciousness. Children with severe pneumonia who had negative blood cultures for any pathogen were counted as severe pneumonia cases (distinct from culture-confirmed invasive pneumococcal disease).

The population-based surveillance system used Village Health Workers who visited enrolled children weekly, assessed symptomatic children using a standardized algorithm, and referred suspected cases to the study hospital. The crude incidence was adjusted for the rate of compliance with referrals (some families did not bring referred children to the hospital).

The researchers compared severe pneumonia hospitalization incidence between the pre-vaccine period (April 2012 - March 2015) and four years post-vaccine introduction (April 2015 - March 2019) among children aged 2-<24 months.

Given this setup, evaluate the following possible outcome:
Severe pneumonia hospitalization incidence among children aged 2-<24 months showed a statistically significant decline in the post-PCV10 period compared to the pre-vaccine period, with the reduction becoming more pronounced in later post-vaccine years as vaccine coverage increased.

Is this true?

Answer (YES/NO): YES